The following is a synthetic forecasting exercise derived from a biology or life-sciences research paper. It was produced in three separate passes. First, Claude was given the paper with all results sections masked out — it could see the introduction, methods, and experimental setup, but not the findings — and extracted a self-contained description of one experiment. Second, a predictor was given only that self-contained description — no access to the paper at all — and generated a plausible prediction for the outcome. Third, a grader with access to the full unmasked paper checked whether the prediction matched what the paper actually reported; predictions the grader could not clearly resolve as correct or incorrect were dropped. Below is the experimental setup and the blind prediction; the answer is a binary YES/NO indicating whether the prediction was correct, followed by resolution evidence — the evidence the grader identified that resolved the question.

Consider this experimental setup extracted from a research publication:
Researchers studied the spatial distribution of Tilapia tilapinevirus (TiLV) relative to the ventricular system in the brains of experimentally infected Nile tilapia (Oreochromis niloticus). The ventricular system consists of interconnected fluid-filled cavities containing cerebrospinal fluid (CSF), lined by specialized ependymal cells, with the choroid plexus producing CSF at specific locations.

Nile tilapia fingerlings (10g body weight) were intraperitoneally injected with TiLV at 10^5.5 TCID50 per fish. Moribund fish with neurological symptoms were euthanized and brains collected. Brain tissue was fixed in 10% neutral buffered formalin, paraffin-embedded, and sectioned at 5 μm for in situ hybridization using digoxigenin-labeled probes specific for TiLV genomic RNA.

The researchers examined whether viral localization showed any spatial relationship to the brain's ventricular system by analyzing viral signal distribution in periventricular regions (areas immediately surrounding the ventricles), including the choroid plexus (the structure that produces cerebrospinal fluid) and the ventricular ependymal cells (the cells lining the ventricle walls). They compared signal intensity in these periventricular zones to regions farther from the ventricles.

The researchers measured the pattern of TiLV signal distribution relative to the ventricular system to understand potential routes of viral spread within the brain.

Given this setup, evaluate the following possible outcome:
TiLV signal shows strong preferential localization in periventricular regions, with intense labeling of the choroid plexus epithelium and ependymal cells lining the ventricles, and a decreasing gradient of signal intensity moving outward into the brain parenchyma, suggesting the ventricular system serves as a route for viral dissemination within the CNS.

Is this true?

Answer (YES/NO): YES